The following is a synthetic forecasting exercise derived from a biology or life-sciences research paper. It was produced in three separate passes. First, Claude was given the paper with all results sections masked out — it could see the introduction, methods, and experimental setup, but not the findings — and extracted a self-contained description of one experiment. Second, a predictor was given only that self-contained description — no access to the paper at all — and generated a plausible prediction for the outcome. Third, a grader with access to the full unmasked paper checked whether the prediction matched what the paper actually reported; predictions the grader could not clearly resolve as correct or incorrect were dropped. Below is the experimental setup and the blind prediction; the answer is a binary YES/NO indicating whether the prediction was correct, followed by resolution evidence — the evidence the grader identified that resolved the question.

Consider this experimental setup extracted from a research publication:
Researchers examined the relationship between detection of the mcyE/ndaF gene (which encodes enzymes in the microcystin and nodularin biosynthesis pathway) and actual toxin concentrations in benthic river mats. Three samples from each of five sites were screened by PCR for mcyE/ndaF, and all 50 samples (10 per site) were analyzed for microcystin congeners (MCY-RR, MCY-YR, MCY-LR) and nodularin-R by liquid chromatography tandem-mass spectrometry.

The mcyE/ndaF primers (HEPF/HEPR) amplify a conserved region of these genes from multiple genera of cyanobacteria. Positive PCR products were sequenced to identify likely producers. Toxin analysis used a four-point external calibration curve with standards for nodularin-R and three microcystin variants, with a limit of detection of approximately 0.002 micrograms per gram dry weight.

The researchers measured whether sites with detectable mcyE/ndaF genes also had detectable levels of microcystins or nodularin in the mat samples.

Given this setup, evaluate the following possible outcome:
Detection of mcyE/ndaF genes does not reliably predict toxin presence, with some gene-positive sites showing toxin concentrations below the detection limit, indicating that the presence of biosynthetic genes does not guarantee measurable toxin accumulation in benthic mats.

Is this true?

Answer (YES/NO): NO